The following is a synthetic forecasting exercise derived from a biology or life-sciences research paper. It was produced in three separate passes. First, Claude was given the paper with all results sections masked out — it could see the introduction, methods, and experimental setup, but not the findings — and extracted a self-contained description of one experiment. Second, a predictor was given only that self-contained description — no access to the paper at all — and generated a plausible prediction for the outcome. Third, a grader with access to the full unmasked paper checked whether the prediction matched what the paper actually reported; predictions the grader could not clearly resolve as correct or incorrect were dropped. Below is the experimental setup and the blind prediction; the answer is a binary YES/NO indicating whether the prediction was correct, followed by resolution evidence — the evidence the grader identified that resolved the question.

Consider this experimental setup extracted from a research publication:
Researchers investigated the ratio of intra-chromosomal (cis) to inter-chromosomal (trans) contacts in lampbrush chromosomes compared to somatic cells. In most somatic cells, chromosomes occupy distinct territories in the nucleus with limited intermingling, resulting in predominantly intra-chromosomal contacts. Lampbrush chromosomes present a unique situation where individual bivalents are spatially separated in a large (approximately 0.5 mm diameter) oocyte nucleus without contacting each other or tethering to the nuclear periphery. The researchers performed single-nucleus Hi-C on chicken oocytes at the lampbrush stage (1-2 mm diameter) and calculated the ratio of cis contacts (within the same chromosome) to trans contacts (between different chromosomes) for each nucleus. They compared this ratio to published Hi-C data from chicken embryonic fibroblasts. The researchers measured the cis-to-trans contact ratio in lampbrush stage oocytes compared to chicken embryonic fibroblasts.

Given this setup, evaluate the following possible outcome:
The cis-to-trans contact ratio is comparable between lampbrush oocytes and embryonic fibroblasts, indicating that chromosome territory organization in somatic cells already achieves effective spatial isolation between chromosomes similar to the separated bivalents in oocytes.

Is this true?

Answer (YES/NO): NO